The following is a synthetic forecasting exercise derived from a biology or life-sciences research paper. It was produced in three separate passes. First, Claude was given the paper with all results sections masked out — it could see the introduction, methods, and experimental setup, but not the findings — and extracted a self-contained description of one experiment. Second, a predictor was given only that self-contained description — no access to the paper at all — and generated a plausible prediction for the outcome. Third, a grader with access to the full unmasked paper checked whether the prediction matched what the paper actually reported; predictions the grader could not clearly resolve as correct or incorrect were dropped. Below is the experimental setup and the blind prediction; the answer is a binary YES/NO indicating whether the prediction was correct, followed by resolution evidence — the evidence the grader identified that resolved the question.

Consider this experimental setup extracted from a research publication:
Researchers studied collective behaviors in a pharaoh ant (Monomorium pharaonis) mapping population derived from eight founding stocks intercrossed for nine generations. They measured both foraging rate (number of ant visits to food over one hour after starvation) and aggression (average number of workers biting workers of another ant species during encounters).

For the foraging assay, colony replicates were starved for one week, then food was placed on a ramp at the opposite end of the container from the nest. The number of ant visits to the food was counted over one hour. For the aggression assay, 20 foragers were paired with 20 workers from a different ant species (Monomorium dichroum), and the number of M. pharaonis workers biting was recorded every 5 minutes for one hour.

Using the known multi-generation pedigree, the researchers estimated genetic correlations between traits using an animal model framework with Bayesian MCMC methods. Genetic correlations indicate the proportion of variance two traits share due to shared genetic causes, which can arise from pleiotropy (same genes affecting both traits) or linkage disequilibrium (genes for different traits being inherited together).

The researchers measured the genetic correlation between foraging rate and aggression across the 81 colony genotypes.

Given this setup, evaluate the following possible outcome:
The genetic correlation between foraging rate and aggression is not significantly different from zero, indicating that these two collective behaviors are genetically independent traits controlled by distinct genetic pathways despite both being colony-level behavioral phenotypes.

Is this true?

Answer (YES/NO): YES